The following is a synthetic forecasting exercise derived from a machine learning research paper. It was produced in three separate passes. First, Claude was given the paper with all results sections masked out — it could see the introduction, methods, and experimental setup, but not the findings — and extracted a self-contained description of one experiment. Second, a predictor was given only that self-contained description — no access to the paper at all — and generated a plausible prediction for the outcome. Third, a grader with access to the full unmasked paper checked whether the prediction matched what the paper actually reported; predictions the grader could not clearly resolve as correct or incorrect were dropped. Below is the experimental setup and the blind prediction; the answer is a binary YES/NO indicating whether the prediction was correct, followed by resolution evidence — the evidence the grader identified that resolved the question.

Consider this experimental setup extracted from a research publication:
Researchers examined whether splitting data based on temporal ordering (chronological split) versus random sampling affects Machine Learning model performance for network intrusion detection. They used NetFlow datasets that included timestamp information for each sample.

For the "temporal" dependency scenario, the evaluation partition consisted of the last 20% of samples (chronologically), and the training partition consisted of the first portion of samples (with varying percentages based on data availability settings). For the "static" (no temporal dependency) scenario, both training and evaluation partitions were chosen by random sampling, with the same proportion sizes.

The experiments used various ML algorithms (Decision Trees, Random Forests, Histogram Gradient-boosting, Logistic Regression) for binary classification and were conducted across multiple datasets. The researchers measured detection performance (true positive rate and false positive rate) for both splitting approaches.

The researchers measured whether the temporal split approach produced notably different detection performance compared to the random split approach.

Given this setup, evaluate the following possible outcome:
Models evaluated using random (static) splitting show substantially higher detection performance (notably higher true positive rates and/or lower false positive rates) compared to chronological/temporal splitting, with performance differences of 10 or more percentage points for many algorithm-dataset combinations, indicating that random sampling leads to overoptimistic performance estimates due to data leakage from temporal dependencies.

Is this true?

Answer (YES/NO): NO